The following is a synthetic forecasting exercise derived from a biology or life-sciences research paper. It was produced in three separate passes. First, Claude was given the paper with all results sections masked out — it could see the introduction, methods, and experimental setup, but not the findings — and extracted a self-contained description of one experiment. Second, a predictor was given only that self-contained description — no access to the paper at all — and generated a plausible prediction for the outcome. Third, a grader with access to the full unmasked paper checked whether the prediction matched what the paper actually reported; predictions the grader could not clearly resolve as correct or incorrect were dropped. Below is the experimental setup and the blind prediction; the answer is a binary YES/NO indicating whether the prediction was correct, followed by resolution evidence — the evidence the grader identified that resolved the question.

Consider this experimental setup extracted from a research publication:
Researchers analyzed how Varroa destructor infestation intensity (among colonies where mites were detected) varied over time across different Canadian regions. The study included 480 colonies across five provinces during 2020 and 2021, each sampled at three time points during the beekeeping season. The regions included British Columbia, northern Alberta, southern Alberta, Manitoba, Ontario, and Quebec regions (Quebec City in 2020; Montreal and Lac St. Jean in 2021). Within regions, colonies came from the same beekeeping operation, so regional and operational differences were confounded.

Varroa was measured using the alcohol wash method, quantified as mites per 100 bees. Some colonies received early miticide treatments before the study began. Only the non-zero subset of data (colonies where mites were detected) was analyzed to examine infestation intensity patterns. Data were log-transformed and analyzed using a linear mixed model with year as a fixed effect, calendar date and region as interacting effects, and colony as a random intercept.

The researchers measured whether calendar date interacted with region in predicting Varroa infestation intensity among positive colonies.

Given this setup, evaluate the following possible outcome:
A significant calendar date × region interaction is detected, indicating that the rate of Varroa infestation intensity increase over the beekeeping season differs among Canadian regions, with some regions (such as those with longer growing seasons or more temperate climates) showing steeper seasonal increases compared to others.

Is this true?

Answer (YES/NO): YES